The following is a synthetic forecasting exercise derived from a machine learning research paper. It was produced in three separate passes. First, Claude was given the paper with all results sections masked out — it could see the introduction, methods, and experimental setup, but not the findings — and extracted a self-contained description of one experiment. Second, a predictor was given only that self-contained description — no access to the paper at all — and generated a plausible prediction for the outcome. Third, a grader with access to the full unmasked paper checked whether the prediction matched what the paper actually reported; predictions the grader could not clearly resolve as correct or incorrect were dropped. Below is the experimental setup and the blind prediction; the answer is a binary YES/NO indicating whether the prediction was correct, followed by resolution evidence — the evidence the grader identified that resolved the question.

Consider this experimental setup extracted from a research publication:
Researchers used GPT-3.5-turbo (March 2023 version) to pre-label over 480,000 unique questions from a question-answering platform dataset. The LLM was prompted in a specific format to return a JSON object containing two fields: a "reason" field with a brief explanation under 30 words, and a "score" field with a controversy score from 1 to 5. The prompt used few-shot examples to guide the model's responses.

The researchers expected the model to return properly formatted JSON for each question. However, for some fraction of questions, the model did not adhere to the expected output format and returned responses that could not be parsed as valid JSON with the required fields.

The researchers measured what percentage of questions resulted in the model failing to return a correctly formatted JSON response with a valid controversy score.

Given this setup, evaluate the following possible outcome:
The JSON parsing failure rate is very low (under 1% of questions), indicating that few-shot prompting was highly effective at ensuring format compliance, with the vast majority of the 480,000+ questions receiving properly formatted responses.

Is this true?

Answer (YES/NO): NO